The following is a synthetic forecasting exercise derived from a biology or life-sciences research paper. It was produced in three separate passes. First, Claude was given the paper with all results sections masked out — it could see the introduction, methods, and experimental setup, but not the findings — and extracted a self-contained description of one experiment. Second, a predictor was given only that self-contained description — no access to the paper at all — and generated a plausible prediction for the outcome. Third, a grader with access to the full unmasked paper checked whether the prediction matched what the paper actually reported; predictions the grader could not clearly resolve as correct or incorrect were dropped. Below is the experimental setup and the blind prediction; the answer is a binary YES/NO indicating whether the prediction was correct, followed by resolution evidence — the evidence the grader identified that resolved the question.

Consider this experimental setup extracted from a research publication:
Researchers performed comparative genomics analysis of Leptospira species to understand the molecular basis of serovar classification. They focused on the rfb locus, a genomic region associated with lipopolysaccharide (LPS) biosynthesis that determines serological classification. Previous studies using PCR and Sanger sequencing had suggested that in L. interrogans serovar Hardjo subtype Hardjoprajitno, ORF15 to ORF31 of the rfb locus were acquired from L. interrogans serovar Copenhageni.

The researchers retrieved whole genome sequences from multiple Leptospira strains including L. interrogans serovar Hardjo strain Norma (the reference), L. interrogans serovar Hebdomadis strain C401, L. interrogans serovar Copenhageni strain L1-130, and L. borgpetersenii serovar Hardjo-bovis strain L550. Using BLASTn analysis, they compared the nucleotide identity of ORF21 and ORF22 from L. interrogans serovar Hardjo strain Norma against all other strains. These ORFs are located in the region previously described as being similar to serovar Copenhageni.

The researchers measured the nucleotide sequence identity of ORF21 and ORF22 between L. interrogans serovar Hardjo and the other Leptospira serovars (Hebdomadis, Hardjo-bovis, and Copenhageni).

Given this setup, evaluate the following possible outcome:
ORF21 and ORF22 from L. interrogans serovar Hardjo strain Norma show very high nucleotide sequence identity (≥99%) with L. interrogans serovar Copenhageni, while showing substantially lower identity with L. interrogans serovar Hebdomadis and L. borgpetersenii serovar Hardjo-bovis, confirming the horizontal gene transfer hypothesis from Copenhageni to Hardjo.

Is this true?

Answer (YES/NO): NO